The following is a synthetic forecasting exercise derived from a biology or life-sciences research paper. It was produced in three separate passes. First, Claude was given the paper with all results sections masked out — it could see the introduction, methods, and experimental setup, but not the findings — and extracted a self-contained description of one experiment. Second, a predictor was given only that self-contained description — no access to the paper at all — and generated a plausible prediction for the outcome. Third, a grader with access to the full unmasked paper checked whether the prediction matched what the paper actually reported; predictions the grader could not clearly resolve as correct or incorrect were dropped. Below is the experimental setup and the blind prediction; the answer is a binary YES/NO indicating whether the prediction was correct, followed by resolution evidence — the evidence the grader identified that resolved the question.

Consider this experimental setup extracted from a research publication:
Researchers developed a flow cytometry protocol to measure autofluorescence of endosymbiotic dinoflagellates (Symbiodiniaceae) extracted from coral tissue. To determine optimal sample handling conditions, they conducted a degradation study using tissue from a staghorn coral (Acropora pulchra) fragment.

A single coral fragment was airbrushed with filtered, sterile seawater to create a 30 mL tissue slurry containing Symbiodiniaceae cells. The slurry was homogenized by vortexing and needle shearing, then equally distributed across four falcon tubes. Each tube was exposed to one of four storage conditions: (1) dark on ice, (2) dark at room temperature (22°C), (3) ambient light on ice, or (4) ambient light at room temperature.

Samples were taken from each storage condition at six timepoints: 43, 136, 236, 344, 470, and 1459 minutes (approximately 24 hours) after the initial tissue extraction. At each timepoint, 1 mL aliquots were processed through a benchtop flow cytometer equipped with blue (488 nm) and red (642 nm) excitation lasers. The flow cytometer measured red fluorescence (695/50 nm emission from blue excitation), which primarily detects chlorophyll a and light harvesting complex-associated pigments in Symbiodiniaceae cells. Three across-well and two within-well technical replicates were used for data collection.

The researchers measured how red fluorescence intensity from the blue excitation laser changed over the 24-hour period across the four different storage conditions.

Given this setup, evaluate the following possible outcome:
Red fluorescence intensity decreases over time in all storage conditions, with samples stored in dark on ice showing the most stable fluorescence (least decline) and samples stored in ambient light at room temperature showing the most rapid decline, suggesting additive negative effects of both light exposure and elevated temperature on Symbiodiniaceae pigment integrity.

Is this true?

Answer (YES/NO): NO